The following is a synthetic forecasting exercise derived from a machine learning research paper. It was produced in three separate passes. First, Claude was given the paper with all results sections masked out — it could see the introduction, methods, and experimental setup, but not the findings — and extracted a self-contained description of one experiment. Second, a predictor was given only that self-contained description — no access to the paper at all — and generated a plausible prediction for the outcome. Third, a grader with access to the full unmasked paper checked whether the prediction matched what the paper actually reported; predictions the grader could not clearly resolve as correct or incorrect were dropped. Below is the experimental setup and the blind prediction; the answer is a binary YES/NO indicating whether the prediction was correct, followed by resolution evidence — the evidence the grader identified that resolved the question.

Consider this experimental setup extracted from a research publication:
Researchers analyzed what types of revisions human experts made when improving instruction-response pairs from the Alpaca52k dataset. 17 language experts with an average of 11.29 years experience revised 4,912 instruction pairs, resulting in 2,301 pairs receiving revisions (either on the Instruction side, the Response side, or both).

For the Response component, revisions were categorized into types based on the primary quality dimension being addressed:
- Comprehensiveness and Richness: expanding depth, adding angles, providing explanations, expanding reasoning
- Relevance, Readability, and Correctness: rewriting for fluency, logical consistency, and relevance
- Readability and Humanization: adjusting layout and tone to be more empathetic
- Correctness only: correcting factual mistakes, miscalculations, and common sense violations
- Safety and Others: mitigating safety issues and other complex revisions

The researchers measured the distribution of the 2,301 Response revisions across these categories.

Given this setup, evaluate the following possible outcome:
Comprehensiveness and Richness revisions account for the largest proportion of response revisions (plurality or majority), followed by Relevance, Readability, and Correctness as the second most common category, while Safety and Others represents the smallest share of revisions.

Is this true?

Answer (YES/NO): YES